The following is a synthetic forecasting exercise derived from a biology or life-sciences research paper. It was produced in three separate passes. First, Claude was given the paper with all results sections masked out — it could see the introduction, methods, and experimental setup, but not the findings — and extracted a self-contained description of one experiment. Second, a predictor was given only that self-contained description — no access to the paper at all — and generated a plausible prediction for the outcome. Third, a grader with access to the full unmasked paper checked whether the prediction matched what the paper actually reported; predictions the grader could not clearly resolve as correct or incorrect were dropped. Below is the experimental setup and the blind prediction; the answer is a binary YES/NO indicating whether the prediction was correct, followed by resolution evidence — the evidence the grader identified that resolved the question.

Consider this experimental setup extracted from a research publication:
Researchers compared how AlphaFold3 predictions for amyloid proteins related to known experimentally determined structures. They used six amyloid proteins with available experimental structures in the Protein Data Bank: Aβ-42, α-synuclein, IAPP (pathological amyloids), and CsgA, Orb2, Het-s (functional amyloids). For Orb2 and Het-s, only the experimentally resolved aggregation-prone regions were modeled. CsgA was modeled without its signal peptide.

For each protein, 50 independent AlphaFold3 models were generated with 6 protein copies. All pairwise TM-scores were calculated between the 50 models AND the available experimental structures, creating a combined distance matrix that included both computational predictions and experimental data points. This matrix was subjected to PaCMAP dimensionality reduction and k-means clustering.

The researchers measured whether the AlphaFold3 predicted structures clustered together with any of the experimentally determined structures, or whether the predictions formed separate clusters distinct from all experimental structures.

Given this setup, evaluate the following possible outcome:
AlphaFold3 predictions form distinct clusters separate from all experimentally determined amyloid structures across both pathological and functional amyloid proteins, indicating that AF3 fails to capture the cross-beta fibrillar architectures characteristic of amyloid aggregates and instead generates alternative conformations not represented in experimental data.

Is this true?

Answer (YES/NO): NO